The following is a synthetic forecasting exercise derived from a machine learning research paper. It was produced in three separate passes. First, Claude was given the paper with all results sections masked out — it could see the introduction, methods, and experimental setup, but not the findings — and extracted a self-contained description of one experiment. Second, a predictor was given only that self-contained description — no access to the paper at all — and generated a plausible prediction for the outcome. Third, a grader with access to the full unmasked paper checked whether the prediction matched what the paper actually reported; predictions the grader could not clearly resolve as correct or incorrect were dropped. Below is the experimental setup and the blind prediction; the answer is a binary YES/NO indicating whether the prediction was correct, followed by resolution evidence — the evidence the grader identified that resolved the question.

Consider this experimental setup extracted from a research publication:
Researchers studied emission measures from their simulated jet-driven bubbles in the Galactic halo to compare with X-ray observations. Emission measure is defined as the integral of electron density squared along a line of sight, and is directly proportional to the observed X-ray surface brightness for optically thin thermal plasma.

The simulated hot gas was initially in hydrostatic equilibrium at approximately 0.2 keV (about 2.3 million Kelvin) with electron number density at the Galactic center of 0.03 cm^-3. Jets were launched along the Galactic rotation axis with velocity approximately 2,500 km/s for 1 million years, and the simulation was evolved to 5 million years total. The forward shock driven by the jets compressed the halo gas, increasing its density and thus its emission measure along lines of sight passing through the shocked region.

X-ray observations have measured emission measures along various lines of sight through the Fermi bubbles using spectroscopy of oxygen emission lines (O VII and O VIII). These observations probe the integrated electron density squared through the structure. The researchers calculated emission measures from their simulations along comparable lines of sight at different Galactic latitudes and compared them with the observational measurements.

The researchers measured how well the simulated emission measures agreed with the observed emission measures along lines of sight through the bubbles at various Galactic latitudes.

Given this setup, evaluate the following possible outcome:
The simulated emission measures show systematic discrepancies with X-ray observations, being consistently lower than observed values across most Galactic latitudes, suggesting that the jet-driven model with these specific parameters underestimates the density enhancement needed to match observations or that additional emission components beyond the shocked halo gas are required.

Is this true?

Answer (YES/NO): YES